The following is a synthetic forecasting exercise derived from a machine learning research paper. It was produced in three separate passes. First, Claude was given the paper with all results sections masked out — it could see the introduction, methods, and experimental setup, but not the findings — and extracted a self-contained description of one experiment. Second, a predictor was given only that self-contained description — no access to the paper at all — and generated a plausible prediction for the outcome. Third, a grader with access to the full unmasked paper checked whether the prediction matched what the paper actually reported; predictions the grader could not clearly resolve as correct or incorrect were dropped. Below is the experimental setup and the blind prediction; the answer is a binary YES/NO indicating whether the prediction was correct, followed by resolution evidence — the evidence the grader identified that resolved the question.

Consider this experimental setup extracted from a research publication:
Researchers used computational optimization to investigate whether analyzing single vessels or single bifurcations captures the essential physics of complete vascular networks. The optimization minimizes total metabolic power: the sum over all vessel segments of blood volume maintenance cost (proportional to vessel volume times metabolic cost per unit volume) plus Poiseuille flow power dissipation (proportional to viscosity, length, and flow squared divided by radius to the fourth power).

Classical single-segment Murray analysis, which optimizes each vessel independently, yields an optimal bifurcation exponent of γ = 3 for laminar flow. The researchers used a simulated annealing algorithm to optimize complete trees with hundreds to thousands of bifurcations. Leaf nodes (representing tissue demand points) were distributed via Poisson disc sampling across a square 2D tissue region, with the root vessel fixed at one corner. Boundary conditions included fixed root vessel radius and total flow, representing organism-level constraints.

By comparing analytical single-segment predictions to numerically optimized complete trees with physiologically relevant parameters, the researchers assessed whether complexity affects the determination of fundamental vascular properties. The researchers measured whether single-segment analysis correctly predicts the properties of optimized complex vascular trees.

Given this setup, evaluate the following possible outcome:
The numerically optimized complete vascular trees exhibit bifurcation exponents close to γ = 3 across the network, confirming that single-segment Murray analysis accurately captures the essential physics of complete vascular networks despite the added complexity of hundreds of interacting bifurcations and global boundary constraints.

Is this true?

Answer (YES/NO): NO